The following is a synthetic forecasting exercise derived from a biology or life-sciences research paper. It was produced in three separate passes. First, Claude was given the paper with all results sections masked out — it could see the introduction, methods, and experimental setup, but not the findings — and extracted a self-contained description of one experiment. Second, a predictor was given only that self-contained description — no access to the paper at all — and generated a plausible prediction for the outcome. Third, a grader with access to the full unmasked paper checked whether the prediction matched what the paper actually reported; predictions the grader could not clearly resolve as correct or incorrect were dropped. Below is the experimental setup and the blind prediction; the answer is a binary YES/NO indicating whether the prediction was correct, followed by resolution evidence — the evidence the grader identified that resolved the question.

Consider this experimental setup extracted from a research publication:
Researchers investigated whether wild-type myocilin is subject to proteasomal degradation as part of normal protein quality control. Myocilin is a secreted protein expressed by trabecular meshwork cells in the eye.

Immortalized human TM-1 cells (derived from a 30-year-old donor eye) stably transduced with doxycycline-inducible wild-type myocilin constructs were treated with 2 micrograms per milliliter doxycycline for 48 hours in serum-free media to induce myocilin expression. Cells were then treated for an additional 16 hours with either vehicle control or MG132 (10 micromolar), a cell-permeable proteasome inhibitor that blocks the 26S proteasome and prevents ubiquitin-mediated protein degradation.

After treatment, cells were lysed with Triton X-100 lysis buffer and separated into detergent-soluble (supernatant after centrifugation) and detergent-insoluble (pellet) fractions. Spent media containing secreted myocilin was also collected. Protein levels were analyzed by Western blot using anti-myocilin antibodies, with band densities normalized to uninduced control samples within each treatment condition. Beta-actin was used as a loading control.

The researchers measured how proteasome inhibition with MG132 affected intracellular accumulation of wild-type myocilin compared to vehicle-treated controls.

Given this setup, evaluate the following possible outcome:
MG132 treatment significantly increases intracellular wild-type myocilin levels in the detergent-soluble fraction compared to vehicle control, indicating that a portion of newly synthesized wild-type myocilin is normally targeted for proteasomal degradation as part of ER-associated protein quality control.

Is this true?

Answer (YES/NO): NO